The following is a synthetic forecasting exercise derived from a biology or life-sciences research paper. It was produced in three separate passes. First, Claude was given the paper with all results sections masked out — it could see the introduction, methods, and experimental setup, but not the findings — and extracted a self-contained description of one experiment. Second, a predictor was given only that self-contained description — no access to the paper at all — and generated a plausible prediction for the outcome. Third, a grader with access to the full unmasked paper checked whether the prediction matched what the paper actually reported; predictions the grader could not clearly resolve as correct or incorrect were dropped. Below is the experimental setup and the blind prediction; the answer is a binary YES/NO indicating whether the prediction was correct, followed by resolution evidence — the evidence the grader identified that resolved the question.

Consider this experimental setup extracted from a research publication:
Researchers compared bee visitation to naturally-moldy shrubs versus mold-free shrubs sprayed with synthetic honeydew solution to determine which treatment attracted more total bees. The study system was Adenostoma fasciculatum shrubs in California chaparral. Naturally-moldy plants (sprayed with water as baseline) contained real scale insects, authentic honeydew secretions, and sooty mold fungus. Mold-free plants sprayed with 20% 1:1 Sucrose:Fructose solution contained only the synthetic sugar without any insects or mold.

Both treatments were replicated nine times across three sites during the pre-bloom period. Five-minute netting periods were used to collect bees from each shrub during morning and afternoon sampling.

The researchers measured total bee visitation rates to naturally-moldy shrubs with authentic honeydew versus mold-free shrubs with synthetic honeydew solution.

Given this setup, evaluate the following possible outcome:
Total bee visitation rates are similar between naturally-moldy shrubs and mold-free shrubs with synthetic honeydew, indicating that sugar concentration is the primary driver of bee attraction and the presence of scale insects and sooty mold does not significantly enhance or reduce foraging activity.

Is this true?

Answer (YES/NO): NO